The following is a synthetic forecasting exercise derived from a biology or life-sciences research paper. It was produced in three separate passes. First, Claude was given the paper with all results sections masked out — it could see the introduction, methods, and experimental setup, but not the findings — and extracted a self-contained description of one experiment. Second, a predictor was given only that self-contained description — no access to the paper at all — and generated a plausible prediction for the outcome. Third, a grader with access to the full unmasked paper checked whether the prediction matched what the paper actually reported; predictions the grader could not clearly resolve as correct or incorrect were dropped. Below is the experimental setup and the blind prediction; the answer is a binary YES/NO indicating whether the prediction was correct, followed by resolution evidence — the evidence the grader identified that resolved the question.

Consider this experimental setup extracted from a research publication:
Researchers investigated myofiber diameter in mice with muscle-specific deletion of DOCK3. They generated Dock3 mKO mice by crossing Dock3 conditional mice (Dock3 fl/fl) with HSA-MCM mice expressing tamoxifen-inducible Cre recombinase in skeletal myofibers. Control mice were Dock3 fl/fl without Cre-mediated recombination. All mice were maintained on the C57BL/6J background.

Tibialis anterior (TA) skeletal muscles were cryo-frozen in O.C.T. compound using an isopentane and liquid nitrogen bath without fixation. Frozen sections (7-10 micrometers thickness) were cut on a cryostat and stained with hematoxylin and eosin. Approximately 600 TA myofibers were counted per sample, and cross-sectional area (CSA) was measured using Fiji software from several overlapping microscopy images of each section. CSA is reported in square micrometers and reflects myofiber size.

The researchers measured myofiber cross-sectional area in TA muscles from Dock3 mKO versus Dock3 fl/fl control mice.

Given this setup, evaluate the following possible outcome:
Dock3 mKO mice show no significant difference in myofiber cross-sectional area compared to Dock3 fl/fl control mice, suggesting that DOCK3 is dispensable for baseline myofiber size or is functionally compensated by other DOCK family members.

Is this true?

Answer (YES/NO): NO